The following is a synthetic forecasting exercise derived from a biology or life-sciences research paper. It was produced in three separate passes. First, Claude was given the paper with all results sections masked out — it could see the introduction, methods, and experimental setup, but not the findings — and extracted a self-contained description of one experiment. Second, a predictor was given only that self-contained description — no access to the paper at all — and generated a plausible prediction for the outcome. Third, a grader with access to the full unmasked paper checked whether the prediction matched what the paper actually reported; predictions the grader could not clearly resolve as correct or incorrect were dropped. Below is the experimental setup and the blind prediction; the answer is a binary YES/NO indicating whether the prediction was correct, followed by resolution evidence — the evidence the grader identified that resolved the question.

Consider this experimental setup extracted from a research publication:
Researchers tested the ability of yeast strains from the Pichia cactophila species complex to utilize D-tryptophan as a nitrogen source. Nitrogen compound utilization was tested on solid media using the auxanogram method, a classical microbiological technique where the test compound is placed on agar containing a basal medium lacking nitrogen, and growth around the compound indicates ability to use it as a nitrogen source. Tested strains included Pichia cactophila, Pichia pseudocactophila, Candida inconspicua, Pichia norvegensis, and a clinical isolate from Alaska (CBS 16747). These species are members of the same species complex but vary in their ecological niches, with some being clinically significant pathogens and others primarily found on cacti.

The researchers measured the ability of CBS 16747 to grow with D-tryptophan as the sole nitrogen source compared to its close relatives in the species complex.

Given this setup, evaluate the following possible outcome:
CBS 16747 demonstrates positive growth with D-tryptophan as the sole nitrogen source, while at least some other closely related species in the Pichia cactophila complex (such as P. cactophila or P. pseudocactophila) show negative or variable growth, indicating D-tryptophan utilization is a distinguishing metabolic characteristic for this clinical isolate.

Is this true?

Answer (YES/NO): NO